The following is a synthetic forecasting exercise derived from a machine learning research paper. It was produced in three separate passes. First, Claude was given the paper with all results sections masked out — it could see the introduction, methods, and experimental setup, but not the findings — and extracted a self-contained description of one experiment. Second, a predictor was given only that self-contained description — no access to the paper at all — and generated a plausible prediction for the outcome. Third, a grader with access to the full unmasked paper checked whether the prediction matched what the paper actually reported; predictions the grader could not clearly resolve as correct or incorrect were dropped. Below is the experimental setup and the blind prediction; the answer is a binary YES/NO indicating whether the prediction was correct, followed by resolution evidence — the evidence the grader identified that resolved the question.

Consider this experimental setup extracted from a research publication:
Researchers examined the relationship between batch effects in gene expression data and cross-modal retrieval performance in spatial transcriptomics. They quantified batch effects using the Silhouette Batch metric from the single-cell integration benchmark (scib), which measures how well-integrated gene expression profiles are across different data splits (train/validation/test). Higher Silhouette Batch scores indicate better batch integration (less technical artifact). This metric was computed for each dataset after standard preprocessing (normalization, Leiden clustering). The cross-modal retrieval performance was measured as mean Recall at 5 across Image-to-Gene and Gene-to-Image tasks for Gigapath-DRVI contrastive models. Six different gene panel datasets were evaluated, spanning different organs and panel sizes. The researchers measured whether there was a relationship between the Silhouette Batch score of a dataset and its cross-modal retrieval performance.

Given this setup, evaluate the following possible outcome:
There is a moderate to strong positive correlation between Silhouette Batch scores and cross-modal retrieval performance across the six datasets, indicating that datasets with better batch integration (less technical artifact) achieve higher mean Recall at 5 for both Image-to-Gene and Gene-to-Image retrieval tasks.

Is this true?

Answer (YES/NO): YES